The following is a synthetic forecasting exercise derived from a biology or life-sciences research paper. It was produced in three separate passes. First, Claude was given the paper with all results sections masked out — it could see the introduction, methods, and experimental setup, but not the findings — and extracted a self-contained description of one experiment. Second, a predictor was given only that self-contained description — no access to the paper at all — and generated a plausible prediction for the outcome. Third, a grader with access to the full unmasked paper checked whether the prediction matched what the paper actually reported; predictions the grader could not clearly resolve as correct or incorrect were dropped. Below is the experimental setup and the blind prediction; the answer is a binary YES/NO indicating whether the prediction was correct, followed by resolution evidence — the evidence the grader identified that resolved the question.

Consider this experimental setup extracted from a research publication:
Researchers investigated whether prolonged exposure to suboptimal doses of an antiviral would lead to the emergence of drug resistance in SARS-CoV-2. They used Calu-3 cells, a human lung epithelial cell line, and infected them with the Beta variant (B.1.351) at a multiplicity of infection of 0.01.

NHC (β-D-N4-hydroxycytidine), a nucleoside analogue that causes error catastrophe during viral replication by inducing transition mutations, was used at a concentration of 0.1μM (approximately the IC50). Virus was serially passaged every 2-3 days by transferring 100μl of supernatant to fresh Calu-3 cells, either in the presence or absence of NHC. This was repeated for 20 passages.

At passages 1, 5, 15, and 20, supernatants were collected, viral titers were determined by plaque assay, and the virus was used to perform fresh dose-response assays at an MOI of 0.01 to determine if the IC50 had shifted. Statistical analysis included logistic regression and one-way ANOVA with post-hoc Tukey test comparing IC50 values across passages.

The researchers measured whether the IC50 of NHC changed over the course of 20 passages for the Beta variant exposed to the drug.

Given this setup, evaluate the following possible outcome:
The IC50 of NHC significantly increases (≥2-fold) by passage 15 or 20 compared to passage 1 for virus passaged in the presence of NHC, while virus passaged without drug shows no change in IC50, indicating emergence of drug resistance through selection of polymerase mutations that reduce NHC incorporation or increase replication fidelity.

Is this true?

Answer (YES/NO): NO